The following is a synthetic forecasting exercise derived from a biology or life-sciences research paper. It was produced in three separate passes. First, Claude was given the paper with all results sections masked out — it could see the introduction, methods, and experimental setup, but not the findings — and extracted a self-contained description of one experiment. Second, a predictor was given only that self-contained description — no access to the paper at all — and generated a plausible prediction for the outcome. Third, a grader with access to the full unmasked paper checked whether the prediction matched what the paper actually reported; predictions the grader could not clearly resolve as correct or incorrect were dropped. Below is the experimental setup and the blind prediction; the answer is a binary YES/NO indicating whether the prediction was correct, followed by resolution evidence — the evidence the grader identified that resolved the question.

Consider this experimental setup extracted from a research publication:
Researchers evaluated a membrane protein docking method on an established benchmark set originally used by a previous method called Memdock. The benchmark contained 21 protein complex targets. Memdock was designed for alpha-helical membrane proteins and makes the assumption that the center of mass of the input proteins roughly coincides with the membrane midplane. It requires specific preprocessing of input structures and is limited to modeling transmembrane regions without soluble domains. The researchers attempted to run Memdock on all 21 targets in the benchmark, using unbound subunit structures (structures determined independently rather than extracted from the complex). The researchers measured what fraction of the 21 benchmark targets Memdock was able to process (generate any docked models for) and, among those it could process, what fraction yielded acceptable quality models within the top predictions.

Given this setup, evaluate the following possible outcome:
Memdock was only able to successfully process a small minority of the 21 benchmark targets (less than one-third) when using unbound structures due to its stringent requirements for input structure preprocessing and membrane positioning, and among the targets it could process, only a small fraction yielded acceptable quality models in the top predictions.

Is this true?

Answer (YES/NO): NO